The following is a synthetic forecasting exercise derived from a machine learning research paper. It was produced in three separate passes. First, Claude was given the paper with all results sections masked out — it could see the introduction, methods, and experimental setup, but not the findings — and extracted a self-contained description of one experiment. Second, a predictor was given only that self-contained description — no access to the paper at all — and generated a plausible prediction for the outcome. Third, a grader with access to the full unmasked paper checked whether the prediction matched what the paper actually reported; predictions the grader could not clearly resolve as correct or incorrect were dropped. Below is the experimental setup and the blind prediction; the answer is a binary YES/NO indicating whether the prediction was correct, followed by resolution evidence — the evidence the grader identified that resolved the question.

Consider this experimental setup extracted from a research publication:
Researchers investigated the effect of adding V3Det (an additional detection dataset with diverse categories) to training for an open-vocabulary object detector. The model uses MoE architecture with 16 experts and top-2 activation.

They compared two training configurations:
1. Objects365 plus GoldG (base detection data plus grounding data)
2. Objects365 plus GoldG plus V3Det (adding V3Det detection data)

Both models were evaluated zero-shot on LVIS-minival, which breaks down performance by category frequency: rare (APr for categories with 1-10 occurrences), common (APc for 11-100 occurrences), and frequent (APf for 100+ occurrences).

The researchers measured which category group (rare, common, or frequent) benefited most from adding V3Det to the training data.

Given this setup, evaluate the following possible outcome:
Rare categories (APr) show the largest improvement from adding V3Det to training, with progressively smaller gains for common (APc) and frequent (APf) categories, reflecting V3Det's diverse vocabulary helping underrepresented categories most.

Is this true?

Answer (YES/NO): NO